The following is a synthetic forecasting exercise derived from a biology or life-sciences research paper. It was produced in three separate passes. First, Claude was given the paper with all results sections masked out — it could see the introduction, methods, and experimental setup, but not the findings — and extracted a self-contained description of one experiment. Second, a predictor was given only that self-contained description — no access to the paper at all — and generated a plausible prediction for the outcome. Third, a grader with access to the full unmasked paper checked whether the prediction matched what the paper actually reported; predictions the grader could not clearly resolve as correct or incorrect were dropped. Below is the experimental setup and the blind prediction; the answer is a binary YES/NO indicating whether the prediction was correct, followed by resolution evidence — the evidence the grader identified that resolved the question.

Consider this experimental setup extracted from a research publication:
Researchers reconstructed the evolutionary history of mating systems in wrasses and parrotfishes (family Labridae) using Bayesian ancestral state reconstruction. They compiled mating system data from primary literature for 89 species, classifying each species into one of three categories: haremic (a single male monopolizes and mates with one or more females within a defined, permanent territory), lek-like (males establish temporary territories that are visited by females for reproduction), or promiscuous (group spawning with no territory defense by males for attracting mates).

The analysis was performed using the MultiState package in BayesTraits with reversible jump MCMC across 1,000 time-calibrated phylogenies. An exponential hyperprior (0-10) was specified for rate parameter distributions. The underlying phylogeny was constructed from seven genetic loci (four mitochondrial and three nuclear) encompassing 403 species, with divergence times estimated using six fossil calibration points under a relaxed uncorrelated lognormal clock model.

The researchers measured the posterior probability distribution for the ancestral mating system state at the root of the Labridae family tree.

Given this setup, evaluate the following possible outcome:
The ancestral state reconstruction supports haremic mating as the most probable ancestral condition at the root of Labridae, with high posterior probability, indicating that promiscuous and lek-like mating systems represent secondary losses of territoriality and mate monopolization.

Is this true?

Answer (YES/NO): NO